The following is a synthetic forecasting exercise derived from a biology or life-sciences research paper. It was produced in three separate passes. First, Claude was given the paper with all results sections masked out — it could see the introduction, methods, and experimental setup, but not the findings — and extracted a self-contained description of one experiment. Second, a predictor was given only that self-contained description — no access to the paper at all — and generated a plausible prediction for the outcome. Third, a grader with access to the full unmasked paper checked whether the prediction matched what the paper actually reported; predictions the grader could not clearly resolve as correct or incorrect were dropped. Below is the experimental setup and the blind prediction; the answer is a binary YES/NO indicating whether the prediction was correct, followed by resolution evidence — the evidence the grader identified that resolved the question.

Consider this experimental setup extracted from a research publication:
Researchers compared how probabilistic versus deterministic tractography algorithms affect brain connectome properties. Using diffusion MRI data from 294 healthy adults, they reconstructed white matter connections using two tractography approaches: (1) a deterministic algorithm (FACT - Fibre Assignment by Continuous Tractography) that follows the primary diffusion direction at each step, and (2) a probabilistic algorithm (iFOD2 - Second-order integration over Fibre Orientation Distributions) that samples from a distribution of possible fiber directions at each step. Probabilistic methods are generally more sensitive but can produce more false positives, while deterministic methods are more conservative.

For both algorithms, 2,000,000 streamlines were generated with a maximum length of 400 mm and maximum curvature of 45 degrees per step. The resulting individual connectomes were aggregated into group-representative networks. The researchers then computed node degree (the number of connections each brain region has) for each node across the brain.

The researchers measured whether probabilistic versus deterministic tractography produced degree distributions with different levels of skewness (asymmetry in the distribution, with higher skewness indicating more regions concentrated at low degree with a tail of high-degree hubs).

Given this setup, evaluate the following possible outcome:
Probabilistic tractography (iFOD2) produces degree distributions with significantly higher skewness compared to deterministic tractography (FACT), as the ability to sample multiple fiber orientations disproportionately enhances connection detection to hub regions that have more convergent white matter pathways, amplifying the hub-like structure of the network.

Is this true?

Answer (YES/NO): NO